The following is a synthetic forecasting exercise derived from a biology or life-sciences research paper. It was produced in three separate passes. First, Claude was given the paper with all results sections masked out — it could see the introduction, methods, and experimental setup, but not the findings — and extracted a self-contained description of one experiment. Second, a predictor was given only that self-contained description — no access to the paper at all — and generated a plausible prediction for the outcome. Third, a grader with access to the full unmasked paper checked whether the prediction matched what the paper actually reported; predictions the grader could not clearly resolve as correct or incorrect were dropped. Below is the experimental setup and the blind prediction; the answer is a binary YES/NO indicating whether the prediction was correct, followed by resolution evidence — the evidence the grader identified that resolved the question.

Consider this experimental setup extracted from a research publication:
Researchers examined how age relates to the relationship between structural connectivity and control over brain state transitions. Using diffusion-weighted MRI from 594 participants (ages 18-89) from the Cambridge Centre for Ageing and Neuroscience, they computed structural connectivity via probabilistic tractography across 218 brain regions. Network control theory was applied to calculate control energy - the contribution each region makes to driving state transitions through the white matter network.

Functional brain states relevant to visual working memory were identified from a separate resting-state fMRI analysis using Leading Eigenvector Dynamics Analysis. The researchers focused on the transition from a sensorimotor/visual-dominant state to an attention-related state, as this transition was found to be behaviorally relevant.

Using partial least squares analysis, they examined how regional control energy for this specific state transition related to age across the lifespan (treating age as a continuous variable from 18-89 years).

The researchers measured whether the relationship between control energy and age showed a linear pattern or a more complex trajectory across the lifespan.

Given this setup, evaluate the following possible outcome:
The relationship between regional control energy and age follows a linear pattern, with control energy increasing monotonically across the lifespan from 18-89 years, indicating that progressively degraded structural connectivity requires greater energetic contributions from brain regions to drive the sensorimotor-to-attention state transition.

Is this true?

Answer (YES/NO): NO